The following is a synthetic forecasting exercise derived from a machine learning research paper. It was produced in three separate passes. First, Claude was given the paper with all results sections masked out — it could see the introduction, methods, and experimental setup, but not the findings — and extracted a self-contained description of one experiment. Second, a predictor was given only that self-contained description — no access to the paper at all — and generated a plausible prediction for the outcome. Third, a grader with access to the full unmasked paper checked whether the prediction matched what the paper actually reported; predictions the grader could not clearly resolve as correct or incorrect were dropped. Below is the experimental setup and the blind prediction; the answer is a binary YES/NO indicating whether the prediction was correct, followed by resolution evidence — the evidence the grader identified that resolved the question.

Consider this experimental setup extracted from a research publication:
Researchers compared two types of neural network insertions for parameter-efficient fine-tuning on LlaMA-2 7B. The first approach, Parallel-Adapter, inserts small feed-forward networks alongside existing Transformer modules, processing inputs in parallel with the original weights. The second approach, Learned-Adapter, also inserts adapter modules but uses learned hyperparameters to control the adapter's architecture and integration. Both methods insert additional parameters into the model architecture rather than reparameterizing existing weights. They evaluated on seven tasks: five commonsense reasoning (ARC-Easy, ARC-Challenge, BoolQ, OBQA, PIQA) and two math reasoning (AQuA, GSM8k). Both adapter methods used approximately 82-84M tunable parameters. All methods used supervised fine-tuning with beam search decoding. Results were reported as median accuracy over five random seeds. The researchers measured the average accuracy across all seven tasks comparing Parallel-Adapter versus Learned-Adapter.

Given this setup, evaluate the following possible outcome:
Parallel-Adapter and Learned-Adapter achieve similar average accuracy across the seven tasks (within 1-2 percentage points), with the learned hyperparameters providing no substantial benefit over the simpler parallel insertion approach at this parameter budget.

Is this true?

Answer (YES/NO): NO